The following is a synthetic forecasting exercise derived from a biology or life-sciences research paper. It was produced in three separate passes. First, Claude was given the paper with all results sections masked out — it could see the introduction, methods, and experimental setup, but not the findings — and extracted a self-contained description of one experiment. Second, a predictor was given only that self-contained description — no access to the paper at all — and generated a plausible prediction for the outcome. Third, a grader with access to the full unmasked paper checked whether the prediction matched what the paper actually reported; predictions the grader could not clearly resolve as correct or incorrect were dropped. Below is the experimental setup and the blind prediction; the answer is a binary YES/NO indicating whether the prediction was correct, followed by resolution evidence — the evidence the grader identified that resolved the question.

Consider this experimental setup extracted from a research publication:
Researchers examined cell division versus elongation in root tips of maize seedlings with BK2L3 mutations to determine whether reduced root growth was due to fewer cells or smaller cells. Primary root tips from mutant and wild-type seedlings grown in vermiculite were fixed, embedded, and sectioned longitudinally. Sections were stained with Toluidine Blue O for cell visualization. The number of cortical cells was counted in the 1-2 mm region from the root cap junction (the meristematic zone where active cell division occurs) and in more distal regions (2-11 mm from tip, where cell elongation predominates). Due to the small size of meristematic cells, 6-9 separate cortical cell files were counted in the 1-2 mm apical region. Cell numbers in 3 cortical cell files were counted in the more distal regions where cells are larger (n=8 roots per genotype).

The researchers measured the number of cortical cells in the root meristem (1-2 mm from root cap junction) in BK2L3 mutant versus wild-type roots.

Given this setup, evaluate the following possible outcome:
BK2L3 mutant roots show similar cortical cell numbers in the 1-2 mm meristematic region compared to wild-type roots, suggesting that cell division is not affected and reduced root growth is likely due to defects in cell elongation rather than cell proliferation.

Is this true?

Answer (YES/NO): NO